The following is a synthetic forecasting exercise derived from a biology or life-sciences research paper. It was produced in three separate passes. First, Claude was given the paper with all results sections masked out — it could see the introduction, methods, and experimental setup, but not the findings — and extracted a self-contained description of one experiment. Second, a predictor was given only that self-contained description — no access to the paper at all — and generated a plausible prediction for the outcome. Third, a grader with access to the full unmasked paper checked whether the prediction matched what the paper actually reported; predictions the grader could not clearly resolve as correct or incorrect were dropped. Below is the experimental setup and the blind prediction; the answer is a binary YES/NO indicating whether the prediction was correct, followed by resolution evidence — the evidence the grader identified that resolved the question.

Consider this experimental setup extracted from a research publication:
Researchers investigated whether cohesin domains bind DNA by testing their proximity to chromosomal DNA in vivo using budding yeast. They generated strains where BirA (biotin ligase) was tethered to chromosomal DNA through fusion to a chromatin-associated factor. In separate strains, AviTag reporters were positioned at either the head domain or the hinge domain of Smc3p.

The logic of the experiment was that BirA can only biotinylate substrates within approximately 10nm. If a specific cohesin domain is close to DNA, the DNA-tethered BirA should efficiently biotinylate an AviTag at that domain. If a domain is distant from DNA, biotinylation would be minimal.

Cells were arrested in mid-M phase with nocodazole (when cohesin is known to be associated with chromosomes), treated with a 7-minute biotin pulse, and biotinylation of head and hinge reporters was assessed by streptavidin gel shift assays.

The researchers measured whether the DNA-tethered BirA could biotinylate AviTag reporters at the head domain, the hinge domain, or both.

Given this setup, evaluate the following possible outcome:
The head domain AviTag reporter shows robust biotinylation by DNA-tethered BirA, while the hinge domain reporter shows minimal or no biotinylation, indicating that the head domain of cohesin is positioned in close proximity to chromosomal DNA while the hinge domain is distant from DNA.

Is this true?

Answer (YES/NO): NO